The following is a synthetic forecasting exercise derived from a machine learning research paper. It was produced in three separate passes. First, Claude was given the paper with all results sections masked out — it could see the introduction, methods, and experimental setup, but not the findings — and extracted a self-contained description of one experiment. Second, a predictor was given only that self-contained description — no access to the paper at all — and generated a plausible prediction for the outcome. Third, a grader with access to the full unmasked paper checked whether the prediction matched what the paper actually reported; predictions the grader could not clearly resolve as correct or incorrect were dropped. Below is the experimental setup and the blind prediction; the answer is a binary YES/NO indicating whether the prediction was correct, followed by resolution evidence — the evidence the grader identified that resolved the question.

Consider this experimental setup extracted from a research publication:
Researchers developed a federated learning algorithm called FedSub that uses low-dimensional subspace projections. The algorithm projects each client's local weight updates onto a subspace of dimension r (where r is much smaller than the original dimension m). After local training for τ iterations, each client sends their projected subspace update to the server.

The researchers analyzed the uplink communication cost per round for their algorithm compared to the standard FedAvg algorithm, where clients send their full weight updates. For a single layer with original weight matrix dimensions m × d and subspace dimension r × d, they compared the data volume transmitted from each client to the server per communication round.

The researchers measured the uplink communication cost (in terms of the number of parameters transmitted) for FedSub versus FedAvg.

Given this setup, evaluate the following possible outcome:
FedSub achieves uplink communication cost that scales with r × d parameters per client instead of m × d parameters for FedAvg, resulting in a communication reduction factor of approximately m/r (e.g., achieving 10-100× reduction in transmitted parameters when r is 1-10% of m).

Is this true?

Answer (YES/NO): YES